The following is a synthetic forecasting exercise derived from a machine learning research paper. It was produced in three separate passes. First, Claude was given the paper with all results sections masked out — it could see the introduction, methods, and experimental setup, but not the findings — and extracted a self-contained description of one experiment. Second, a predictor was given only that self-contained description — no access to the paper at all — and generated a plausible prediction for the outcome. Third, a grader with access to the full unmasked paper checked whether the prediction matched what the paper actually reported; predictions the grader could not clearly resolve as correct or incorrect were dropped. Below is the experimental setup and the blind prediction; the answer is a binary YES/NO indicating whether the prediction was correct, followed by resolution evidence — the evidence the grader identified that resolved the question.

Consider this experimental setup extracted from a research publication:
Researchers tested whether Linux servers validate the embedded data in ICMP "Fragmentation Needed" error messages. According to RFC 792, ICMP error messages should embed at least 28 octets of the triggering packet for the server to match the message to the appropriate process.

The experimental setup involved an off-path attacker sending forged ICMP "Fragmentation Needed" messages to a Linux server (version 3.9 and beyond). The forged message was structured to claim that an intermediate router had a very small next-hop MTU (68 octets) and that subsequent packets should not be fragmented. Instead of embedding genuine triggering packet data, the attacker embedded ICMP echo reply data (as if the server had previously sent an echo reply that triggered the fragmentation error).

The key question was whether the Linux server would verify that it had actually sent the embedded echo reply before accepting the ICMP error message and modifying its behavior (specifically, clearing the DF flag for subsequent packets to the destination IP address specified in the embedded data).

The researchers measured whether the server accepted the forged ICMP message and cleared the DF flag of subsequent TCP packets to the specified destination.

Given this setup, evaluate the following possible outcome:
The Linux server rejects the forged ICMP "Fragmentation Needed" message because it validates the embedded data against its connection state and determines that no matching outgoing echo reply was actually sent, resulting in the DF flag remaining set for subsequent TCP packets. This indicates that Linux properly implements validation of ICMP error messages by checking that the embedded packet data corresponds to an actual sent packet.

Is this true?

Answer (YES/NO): NO